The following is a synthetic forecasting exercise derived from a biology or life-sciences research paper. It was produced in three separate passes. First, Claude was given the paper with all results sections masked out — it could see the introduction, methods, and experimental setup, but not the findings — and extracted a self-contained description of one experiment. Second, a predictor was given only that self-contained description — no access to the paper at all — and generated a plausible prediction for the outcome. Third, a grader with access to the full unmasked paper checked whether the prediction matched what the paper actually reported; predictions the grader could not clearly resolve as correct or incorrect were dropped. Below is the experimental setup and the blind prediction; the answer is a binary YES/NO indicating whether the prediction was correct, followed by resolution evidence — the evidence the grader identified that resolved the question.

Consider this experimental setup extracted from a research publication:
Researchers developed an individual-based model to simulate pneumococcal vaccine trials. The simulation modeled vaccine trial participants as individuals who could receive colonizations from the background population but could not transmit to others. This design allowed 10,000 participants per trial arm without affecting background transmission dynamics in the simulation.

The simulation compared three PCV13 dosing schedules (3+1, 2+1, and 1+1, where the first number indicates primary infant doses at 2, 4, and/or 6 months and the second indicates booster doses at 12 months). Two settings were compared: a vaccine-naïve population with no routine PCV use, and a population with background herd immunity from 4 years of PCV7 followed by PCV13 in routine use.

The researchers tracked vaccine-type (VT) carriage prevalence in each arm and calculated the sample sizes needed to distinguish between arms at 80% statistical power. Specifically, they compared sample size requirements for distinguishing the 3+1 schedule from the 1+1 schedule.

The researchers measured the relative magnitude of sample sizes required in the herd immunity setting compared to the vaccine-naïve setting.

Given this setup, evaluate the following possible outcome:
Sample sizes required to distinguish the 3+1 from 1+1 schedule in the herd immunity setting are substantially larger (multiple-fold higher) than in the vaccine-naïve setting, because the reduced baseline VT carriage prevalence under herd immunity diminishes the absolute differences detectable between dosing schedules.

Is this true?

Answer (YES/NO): YES